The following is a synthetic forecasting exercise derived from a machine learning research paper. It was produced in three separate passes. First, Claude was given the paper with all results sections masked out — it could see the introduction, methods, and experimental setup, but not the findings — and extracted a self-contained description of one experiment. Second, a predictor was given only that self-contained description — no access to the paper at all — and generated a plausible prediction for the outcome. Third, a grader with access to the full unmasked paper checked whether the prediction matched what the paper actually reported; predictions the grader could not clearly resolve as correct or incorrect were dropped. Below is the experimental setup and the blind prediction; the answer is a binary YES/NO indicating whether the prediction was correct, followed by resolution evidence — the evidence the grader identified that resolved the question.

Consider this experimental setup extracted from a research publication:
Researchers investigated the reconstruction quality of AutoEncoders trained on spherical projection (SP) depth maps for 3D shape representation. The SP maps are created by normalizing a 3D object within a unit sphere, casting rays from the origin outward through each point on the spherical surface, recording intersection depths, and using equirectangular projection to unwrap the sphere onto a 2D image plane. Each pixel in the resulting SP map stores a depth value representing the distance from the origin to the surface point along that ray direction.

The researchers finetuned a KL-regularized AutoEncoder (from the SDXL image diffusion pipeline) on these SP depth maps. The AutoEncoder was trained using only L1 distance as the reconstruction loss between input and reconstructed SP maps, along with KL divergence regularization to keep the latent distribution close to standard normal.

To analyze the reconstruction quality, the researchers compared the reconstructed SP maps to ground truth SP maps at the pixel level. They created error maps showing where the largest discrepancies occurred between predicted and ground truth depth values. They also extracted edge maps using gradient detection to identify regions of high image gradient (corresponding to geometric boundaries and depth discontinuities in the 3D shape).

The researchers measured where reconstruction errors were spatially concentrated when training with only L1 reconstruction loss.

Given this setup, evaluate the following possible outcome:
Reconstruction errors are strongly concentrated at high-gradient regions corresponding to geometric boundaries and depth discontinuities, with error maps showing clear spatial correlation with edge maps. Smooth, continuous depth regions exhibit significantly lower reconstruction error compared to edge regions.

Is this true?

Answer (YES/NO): YES